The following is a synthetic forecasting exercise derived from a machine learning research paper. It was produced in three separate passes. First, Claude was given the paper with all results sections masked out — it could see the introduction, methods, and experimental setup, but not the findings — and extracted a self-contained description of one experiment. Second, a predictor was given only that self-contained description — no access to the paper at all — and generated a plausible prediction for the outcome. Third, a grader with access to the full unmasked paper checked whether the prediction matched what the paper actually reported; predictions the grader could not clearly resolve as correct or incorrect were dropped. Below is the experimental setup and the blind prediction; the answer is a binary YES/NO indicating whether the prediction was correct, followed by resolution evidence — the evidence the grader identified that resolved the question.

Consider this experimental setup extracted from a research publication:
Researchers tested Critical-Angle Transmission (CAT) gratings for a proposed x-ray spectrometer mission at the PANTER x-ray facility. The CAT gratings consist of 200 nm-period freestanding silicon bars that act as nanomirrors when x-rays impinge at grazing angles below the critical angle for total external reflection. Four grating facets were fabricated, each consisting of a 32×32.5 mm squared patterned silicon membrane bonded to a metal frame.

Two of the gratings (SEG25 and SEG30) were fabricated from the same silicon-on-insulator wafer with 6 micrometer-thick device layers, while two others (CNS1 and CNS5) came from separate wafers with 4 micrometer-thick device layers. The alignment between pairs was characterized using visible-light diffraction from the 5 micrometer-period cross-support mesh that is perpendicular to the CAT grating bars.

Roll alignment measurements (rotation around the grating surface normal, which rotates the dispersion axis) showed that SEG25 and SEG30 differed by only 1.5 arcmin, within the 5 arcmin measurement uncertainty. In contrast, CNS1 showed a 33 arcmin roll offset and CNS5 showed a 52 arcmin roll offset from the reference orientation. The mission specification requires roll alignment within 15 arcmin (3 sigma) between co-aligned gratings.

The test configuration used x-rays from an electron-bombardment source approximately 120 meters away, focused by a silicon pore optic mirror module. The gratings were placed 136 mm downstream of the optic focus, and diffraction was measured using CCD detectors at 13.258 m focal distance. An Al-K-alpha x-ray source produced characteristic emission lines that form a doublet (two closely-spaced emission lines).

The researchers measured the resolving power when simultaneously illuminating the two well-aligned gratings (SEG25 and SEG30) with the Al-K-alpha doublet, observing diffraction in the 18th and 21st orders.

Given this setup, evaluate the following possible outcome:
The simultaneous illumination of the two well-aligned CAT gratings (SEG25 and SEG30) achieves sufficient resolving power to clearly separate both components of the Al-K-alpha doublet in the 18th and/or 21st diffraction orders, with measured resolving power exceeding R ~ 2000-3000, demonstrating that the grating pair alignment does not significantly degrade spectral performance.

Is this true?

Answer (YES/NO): YES